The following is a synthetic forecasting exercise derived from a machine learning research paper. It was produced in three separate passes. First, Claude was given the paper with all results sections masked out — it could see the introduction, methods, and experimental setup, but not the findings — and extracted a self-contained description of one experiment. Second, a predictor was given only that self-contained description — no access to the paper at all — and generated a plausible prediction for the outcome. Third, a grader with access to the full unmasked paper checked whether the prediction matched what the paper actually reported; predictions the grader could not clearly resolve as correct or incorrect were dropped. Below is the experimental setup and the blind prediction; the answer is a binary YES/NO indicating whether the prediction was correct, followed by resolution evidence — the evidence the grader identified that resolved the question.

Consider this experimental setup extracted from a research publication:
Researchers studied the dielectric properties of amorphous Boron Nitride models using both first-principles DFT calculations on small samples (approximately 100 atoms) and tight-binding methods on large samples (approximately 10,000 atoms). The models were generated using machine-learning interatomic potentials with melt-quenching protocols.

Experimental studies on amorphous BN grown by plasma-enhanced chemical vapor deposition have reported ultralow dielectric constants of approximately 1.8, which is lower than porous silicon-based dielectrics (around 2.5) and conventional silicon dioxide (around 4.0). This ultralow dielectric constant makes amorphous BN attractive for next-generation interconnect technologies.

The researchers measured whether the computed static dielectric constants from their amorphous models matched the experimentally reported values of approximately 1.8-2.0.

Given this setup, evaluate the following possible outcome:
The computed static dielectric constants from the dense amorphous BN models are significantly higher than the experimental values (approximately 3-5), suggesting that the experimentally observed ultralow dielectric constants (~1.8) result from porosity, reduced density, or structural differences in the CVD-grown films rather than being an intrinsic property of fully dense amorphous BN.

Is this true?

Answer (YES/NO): NO